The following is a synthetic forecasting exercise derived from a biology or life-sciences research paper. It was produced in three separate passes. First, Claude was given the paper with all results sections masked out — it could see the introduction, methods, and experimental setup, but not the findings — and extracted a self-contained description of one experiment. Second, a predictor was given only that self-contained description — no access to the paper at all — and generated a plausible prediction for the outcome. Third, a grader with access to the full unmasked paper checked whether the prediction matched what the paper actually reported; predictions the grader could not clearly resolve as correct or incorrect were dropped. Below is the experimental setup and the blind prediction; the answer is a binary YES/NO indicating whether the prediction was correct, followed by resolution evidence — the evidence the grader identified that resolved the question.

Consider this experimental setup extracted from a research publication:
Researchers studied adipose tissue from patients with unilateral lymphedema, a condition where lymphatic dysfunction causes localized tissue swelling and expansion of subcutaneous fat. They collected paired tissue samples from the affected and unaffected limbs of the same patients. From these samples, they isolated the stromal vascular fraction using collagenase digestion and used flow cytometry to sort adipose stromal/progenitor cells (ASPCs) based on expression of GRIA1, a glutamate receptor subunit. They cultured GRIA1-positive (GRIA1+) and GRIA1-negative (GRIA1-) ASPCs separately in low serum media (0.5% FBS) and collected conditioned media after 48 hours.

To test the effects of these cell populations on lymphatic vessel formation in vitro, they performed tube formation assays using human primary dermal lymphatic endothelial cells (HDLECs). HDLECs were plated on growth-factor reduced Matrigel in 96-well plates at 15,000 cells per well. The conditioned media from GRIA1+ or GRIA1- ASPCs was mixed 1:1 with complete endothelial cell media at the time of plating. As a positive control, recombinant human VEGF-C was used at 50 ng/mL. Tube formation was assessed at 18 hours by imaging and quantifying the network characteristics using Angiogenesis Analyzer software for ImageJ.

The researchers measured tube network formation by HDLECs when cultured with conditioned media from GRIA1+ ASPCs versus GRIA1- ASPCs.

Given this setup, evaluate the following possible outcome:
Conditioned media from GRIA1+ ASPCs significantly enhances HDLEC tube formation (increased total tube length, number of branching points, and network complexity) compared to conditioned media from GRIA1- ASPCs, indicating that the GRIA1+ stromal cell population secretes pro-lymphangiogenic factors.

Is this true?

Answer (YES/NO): NO